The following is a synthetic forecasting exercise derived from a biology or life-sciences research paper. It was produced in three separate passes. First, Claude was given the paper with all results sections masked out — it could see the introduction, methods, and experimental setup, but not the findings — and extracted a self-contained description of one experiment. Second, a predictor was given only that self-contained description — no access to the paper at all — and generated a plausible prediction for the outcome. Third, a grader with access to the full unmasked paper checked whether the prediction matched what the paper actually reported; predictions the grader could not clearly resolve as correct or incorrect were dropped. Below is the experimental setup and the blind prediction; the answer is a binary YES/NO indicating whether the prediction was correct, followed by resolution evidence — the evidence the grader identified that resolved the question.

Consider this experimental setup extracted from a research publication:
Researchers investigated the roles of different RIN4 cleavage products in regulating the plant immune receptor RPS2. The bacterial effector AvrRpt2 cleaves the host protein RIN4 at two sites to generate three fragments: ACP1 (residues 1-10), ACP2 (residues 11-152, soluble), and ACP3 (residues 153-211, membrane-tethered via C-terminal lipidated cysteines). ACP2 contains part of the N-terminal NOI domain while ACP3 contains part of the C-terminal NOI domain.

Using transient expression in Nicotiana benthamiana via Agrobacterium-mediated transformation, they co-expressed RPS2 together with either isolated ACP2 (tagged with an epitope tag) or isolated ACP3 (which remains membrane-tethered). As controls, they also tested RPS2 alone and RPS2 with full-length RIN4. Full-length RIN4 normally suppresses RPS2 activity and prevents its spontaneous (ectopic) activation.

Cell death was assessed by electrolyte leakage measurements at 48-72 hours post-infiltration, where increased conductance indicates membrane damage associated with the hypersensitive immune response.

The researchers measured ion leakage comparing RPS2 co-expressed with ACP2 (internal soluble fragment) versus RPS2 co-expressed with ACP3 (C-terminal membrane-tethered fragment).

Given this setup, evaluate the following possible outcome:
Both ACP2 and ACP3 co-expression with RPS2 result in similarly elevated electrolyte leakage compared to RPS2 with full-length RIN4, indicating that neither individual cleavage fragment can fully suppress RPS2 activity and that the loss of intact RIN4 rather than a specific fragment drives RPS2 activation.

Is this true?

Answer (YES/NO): NO